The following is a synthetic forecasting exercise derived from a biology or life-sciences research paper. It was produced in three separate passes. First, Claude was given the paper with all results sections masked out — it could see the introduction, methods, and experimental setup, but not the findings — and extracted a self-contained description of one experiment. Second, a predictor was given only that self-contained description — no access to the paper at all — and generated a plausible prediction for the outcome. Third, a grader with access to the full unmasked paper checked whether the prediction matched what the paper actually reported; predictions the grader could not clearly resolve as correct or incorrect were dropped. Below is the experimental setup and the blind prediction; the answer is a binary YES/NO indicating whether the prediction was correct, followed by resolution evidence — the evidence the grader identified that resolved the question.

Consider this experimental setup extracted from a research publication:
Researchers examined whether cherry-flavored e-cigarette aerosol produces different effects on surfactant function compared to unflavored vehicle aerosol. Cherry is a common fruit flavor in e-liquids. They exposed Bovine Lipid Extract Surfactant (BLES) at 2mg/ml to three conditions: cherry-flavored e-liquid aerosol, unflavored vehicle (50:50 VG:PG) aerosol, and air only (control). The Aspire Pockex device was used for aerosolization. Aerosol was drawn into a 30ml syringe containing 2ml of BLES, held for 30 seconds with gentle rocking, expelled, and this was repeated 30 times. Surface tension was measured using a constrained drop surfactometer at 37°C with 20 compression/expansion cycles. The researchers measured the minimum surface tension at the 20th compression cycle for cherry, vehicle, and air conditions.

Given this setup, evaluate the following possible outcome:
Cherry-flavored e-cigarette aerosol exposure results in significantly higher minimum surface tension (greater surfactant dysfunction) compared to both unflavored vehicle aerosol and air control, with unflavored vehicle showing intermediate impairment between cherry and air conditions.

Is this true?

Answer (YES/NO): NO